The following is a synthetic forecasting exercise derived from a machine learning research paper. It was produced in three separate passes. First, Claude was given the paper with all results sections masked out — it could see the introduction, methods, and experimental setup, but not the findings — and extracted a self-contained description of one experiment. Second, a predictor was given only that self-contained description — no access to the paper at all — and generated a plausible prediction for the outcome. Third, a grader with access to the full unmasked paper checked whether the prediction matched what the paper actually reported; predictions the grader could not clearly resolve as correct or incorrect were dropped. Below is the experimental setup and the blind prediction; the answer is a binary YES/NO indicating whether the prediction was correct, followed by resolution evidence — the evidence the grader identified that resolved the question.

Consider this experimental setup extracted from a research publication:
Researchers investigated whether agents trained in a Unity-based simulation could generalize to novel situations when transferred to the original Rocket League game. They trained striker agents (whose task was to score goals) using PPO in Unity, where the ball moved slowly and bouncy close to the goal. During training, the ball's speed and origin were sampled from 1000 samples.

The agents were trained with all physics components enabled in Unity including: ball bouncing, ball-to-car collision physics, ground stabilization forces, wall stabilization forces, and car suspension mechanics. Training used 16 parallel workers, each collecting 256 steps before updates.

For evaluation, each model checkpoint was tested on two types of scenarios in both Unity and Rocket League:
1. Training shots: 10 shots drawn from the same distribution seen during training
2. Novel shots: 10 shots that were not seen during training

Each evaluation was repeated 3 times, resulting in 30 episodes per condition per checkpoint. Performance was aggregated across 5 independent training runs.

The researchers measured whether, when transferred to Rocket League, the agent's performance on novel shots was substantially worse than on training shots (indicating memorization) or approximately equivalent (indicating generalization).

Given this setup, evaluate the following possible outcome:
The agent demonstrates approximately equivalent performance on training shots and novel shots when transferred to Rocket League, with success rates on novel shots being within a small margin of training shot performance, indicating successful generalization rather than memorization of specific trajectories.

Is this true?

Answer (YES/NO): YES